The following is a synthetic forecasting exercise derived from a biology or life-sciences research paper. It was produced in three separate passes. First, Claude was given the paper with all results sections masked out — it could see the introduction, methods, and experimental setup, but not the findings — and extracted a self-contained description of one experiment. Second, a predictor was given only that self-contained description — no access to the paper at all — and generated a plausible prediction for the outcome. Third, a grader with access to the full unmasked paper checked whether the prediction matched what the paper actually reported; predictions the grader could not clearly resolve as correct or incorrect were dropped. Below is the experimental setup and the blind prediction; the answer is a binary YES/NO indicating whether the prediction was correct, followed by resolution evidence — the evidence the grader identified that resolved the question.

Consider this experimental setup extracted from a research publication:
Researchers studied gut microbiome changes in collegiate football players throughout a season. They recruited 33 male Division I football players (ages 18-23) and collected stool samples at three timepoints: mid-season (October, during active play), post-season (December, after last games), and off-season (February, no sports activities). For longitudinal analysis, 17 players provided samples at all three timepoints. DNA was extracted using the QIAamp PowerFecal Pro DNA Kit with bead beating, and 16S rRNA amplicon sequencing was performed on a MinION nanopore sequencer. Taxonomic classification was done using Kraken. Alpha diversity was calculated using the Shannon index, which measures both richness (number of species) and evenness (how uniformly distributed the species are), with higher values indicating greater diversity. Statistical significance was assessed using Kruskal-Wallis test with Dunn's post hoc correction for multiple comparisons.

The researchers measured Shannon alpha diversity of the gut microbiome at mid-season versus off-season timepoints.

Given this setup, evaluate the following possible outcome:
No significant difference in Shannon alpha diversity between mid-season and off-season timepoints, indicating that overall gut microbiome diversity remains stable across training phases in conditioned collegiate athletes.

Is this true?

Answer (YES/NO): YES